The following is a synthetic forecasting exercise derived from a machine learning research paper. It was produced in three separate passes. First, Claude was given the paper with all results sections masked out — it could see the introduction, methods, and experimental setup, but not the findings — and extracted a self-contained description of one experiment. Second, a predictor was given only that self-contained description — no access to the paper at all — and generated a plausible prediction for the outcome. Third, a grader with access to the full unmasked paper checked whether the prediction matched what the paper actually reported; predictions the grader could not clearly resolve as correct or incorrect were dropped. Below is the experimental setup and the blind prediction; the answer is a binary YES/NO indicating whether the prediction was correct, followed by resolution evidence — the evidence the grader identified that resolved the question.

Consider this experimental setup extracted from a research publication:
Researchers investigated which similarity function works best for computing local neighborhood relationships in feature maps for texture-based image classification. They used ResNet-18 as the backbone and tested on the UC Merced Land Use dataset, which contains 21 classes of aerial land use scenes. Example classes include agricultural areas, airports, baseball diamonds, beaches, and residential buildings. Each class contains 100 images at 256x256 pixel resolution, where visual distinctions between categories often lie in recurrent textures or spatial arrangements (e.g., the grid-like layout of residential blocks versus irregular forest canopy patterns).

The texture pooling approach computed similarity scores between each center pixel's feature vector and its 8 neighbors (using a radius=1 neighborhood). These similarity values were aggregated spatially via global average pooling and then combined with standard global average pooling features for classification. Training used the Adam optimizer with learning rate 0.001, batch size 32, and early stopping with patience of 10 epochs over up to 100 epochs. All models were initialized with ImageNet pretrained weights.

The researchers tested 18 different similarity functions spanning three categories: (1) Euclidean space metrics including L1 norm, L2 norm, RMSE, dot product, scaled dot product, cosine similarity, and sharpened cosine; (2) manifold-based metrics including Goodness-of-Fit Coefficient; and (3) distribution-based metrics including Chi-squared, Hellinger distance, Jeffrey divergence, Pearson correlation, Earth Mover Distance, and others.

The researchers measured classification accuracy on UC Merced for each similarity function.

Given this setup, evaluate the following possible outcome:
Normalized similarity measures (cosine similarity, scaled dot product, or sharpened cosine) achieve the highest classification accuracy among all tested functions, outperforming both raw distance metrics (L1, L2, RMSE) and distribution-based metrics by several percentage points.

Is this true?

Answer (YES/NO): NO